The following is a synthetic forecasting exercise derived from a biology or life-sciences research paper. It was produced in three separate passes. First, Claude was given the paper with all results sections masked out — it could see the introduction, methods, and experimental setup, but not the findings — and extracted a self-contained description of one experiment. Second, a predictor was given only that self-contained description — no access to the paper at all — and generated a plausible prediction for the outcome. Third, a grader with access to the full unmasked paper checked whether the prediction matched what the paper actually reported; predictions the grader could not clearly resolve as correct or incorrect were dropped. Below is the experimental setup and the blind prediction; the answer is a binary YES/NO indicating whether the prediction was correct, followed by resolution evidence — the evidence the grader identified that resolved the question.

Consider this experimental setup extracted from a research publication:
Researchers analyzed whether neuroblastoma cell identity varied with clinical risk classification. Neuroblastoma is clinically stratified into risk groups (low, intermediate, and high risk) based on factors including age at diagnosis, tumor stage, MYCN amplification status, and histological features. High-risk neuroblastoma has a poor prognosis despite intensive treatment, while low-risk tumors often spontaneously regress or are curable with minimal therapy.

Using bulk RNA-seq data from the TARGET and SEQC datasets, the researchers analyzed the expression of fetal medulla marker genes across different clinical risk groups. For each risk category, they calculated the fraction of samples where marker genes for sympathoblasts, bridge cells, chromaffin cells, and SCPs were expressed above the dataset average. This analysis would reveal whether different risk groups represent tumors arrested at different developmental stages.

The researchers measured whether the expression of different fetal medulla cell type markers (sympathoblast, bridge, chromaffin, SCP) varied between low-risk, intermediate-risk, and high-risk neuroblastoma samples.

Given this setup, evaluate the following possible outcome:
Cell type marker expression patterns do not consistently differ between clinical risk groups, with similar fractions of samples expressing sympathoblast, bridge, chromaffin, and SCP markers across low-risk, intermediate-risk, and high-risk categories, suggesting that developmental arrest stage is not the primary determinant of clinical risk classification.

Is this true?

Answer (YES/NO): NO